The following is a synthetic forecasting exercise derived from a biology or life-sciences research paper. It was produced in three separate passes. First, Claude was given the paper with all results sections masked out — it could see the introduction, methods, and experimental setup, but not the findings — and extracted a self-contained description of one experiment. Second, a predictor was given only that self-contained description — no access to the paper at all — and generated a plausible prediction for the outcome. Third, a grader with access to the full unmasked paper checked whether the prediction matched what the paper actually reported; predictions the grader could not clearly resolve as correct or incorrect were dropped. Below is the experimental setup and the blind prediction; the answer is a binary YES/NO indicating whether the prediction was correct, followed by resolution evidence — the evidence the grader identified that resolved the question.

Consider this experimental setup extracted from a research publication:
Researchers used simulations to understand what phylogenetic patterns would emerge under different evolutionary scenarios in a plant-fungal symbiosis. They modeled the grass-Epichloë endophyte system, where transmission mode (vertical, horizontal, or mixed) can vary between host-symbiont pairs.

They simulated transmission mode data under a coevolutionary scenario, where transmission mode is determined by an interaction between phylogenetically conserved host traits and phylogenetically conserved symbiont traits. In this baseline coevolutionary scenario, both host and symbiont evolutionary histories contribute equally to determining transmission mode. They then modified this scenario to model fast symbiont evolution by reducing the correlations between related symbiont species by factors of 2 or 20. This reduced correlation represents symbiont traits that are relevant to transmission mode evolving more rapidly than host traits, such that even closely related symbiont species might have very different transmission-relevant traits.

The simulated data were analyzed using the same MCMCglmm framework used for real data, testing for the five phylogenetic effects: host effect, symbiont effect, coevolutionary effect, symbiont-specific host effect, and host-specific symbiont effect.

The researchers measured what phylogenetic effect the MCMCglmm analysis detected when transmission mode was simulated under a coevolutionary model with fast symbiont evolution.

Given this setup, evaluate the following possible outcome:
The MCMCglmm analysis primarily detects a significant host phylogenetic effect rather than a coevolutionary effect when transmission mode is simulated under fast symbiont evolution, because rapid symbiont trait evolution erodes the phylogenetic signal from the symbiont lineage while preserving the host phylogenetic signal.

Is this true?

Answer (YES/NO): NO